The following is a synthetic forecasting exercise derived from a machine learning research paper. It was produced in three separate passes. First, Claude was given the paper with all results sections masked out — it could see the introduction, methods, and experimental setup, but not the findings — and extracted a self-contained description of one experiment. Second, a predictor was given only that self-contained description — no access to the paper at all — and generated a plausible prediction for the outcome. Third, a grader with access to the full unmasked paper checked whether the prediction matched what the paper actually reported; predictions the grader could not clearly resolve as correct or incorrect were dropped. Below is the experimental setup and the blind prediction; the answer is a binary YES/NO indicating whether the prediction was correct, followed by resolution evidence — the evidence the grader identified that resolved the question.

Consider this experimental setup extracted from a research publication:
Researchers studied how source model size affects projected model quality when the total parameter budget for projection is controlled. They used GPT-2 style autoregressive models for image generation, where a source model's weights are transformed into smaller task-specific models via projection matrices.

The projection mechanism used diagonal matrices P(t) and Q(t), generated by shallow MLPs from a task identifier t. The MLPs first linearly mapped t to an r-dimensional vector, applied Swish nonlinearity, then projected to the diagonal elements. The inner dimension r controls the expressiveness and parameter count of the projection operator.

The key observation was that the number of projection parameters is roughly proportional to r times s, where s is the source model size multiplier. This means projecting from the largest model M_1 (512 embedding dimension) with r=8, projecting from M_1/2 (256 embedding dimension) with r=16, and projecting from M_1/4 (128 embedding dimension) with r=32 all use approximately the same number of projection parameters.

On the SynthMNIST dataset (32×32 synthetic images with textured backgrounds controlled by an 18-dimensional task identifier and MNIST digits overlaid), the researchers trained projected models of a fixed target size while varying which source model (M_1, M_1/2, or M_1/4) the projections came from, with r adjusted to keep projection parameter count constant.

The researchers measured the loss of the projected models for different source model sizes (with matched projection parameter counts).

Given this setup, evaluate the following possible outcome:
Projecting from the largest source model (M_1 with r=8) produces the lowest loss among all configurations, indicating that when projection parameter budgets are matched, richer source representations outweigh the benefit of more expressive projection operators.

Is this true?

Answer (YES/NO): YES